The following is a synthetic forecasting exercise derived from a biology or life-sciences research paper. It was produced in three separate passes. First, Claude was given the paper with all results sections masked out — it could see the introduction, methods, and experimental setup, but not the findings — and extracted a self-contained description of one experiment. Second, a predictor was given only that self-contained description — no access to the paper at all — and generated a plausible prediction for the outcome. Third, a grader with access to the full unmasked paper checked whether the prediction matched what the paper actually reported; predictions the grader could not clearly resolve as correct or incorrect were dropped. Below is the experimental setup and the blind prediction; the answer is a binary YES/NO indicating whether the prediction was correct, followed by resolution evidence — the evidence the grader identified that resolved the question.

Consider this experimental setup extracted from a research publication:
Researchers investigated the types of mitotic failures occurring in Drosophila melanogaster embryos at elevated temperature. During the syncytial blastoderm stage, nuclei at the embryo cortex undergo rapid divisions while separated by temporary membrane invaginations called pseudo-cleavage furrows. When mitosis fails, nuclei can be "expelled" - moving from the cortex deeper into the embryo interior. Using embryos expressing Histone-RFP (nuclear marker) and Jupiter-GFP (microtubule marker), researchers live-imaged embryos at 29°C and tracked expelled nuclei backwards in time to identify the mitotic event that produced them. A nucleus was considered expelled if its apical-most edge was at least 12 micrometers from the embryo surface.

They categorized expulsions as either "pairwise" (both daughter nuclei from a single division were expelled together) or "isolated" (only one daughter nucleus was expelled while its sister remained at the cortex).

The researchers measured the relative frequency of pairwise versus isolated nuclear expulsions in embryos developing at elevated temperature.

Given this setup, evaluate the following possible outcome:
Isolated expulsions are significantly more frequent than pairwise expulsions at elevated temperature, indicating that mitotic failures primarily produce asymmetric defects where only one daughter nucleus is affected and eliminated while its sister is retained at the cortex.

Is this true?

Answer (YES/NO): NO